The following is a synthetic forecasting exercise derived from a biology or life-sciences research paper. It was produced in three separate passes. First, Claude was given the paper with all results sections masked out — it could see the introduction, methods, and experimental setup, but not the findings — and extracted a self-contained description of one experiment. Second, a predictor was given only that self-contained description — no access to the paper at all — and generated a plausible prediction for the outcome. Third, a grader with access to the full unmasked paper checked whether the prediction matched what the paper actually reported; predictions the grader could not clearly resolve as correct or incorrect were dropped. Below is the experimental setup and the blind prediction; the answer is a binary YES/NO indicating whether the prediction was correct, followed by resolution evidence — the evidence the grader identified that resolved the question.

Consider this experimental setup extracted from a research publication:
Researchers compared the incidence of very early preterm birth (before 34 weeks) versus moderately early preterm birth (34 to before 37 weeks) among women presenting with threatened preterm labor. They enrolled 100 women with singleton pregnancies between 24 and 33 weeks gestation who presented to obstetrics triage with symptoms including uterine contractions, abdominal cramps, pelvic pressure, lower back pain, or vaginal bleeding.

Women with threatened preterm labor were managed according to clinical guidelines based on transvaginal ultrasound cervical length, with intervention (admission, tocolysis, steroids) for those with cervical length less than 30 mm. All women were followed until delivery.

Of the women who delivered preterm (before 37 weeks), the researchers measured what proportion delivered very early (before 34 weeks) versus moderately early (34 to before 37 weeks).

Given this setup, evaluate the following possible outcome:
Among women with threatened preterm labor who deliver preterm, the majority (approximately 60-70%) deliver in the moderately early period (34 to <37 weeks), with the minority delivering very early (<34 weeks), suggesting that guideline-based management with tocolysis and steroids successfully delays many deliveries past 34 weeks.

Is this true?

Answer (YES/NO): NO